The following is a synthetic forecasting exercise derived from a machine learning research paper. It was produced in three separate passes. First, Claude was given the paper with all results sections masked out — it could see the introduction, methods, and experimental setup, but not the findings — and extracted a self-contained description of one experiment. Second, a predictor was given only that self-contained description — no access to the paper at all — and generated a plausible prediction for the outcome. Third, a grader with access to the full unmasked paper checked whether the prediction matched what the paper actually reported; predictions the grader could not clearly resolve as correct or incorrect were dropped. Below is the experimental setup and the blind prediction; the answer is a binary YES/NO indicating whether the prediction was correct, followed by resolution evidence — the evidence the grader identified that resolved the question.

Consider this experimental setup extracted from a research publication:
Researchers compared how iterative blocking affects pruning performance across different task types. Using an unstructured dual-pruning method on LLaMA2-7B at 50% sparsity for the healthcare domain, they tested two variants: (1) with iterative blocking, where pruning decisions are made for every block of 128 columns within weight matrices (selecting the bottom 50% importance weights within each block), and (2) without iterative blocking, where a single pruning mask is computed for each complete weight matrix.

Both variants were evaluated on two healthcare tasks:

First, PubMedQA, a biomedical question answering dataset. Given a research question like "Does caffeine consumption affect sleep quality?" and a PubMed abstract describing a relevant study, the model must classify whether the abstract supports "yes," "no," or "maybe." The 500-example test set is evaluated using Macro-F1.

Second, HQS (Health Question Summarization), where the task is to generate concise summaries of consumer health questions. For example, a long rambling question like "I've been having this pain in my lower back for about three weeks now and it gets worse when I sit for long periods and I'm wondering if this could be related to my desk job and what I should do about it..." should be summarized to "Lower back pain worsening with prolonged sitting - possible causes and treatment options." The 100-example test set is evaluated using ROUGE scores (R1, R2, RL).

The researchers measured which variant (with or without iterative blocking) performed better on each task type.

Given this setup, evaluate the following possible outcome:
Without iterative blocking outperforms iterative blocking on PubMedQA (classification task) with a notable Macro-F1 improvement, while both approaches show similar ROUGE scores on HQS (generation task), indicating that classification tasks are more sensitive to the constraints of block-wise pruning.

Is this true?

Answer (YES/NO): NO